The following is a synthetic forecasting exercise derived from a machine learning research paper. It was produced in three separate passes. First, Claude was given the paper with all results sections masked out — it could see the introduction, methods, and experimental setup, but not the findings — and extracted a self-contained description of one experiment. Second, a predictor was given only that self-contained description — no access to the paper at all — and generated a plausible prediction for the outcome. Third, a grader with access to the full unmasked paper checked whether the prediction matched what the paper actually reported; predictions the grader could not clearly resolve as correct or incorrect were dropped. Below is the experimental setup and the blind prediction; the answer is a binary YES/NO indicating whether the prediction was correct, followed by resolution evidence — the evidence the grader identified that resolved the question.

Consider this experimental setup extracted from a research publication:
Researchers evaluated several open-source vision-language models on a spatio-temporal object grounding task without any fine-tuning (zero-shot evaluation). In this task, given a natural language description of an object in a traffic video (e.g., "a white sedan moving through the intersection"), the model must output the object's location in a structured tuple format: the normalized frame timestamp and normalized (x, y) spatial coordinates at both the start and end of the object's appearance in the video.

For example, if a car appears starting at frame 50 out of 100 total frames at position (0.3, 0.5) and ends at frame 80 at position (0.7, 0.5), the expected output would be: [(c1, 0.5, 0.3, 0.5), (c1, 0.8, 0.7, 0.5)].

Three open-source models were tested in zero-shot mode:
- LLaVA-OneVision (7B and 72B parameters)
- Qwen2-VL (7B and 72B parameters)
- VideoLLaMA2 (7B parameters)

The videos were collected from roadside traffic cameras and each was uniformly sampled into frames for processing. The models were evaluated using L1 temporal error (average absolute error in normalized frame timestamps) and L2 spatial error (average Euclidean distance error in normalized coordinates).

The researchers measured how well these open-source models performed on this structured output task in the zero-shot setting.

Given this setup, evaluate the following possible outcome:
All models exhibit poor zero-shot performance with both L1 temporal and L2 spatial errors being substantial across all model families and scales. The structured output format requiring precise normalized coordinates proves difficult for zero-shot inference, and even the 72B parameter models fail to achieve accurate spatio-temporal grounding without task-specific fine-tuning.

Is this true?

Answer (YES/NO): YES